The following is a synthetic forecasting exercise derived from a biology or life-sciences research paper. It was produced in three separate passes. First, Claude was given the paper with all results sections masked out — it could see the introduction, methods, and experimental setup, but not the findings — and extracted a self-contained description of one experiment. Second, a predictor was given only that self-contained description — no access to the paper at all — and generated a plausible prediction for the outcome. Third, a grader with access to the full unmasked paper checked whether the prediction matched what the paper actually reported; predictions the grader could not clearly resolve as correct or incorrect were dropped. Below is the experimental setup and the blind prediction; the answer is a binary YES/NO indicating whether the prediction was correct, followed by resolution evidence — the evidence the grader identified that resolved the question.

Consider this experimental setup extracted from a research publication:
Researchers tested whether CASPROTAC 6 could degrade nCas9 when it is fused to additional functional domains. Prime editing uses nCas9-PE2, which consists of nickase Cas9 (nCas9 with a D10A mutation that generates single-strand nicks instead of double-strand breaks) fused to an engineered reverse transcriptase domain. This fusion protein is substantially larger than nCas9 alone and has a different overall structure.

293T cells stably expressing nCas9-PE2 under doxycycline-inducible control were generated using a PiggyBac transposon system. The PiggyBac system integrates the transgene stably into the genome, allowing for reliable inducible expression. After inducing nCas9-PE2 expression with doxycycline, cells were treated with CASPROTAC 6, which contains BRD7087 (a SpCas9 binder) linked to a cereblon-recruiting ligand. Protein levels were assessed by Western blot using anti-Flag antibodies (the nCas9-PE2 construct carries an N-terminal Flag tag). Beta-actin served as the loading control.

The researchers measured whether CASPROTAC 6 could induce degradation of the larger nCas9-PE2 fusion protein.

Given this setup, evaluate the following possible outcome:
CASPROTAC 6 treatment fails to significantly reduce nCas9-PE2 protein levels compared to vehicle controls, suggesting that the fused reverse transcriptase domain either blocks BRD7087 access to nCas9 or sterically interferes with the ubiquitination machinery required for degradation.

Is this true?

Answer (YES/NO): NO